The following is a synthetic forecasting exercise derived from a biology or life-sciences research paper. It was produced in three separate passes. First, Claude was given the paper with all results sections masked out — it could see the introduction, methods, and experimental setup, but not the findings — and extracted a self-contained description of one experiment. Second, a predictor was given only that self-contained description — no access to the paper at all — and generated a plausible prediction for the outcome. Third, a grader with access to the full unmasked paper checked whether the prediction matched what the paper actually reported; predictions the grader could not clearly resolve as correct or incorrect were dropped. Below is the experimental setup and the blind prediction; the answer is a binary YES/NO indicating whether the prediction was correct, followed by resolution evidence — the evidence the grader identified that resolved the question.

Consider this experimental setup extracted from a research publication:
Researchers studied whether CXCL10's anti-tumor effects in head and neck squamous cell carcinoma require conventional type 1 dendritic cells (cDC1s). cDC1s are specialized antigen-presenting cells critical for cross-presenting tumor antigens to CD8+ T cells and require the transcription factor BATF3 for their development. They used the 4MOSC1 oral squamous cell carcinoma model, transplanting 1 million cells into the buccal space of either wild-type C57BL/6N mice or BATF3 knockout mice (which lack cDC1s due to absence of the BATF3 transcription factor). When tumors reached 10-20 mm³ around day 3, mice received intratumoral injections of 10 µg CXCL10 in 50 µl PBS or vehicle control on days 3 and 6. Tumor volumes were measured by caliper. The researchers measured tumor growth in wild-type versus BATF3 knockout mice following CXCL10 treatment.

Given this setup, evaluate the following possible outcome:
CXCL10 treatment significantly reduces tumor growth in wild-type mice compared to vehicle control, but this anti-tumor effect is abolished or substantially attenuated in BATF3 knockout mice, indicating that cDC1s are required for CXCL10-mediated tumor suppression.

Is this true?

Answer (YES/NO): YES